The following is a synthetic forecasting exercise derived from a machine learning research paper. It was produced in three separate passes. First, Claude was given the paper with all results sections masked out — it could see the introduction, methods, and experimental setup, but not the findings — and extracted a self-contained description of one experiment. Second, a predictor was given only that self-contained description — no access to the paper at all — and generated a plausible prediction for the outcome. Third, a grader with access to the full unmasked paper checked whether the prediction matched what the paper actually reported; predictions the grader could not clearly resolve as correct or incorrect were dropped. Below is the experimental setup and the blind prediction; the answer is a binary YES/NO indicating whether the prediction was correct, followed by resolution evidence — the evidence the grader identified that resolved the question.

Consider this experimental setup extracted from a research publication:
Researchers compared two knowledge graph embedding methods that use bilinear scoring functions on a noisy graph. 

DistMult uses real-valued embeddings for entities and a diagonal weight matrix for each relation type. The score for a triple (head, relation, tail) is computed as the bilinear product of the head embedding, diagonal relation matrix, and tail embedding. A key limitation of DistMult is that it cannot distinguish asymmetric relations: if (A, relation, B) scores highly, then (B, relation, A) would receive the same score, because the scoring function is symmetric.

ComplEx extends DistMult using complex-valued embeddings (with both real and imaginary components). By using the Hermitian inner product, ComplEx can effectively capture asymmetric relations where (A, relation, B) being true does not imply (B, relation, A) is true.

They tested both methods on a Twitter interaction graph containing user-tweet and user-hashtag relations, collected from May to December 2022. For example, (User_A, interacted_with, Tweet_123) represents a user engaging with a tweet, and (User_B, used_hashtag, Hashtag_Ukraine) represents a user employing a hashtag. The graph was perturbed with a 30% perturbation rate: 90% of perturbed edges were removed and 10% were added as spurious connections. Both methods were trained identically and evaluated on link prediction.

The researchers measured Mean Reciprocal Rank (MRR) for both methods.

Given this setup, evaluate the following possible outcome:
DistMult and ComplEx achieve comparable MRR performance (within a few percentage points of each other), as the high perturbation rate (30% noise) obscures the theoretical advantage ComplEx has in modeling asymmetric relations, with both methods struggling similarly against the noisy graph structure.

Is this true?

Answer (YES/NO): YES